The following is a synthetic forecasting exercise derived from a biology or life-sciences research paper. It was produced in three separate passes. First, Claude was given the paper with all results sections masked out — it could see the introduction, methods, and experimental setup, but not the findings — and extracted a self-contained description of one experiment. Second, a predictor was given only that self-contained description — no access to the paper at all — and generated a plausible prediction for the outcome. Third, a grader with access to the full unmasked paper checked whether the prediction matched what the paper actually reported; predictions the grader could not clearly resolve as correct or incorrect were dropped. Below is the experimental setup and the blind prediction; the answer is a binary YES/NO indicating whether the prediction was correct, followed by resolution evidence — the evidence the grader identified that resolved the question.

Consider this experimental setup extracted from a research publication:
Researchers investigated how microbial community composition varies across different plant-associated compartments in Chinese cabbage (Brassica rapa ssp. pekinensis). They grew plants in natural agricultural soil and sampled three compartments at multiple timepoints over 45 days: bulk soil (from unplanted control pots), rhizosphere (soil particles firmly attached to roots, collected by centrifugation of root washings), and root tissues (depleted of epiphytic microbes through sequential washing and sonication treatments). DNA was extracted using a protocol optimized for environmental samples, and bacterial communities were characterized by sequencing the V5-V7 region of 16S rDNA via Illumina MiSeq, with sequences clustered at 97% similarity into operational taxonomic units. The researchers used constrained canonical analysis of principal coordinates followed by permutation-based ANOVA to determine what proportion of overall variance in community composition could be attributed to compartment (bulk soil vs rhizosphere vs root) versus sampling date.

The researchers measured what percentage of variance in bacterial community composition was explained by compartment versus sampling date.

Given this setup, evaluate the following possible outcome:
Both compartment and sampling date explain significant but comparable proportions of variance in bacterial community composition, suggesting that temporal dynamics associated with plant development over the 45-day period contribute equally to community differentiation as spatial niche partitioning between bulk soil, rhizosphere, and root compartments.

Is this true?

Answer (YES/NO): NO